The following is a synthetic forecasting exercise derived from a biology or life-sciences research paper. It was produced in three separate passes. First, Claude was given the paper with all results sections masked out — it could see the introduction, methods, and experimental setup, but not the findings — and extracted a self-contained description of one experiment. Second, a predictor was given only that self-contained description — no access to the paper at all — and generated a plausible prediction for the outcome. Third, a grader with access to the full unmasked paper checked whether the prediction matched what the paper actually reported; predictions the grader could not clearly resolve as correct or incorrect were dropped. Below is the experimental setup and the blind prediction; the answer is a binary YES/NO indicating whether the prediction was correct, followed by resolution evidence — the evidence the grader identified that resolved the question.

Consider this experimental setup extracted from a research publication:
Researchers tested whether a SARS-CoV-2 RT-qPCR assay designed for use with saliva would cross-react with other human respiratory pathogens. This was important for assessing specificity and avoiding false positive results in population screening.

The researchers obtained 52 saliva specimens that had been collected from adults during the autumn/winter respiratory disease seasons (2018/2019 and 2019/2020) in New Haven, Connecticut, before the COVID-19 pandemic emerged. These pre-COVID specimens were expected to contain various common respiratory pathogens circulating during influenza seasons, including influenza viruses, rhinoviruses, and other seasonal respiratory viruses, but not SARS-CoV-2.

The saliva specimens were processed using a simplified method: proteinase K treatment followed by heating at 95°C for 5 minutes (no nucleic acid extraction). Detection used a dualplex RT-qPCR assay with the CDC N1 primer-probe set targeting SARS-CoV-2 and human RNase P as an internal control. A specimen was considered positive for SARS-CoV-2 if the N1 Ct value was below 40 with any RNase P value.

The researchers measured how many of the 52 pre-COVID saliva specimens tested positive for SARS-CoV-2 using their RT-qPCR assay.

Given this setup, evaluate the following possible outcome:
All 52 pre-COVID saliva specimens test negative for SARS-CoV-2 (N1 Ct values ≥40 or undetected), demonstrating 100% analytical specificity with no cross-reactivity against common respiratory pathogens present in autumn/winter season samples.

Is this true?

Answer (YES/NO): YES